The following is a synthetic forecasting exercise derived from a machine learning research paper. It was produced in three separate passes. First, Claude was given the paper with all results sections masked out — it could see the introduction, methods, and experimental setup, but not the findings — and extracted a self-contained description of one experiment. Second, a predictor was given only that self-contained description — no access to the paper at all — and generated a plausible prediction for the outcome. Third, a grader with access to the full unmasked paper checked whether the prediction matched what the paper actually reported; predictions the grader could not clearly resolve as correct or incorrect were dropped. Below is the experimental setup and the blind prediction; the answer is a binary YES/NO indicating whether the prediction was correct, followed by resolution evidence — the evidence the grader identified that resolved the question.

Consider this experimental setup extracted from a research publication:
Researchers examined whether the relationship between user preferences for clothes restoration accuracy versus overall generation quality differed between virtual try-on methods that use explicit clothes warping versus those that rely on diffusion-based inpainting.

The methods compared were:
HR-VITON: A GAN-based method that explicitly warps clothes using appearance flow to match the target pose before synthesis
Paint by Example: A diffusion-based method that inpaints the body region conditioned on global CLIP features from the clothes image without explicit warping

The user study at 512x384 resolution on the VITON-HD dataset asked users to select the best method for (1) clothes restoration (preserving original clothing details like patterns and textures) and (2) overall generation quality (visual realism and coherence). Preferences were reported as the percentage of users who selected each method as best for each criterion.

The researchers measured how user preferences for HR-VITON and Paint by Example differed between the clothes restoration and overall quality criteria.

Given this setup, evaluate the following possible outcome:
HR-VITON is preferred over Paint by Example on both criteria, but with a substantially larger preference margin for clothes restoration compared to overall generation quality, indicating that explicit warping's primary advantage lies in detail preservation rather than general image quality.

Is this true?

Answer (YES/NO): NO